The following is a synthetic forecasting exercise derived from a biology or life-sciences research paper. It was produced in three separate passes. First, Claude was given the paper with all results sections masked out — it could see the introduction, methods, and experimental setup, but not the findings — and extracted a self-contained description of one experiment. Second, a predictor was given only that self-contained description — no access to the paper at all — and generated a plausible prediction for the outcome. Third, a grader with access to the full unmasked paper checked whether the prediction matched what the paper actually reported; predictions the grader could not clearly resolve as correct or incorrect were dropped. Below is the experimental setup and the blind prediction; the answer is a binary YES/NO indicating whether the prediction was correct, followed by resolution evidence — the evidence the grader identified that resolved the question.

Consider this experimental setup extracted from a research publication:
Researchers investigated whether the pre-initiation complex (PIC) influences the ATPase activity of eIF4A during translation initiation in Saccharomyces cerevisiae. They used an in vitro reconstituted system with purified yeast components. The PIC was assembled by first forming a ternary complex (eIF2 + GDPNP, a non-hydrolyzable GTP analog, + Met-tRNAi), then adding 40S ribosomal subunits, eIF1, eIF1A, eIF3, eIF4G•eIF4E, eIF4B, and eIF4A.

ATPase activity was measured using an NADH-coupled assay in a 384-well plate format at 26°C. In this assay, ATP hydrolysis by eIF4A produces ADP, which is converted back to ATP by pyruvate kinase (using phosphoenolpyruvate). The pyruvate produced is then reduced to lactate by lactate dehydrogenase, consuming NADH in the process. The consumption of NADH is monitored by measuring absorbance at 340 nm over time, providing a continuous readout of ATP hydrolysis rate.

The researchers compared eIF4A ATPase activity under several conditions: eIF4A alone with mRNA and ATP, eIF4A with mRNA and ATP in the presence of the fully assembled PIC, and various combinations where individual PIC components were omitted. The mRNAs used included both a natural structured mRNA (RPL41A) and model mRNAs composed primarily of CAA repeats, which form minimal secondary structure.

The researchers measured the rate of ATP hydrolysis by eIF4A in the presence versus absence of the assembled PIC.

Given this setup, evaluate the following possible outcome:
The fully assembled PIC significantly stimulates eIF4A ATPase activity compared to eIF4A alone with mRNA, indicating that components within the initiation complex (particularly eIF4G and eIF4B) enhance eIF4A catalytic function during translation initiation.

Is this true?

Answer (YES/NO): NO